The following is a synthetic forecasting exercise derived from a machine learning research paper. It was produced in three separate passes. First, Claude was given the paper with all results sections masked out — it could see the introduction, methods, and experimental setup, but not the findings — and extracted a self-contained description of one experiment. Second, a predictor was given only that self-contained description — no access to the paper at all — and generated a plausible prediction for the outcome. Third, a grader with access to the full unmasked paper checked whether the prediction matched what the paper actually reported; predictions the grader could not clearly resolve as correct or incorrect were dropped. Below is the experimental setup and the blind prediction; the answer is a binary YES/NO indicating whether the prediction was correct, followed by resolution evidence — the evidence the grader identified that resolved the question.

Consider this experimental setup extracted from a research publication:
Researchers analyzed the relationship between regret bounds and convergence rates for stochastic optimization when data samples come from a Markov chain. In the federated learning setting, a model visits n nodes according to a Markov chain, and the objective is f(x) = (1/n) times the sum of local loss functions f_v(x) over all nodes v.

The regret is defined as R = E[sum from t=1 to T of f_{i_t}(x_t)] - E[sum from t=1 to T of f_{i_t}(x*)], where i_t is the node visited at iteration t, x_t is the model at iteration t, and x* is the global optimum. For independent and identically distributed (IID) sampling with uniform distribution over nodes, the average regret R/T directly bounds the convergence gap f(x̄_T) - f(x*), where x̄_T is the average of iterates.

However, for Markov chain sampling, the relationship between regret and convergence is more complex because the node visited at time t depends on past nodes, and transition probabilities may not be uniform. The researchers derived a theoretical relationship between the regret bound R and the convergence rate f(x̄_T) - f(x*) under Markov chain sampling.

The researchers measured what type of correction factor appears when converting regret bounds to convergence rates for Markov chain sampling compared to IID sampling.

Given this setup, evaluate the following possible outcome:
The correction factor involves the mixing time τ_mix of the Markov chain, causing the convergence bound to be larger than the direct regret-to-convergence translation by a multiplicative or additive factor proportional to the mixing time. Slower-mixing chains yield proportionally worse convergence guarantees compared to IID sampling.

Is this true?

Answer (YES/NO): NO